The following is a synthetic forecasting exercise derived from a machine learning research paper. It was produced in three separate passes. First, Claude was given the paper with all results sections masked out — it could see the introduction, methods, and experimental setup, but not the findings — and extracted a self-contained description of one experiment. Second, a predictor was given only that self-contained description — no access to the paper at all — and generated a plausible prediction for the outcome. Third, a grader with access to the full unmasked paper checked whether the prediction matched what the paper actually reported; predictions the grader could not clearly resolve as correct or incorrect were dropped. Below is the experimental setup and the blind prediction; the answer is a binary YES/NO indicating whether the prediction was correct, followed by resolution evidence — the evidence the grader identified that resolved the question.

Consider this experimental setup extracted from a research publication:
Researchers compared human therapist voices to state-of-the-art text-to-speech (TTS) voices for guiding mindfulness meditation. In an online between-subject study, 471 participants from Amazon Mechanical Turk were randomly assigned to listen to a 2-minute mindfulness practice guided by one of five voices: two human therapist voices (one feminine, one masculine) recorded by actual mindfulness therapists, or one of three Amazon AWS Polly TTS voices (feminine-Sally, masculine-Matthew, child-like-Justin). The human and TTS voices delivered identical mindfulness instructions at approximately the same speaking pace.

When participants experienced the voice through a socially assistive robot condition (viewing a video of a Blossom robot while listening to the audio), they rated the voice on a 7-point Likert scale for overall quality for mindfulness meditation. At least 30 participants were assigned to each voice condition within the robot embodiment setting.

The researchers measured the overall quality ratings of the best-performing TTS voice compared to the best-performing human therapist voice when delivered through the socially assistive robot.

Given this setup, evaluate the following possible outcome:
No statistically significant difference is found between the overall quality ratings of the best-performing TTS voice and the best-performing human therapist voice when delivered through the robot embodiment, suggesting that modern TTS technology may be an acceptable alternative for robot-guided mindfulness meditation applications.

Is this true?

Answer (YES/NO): NO